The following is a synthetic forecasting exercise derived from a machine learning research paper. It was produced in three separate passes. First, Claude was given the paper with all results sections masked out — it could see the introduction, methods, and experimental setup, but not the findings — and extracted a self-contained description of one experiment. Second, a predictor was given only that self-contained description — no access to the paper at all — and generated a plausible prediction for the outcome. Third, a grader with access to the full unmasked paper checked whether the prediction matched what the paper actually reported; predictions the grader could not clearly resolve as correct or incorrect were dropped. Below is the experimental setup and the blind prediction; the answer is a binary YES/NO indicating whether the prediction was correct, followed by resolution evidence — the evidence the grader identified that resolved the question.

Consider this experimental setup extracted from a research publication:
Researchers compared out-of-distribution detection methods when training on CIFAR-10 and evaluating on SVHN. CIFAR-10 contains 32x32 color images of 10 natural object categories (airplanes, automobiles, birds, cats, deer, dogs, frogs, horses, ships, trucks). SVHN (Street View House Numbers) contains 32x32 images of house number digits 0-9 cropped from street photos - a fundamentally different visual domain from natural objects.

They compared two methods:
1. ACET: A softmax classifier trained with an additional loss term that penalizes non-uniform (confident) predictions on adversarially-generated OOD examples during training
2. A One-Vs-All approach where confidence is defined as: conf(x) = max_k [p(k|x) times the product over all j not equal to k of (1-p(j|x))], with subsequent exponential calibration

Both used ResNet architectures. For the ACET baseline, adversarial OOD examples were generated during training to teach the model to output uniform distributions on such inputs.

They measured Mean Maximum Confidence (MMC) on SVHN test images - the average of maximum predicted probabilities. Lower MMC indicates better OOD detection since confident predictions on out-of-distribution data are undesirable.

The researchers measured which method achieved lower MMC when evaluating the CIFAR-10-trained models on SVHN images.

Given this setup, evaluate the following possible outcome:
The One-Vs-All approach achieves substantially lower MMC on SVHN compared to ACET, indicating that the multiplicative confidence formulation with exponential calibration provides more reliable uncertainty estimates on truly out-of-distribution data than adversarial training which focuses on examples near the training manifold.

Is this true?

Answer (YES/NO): NO